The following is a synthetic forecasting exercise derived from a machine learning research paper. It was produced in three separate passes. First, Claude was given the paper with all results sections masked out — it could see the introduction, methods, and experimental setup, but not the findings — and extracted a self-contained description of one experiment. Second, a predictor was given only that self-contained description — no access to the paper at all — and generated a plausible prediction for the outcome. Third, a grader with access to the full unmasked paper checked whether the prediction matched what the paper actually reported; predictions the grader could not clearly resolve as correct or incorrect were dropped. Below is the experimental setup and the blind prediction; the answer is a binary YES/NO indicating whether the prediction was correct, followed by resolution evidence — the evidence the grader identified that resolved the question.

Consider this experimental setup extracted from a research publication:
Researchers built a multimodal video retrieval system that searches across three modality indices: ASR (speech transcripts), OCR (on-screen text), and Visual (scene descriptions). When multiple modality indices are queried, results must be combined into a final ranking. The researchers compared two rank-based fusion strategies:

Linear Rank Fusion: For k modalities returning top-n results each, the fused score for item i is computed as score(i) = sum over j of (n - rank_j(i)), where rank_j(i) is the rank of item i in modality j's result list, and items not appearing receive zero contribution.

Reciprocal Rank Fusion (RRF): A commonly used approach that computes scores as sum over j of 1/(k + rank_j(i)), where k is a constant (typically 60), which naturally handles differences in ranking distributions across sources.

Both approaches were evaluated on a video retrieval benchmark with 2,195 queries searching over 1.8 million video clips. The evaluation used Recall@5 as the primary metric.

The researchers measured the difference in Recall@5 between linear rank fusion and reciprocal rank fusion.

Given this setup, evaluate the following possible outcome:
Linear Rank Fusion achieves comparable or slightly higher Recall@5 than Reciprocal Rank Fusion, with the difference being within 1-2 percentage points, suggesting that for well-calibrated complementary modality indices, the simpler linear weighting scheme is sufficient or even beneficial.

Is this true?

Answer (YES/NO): YES